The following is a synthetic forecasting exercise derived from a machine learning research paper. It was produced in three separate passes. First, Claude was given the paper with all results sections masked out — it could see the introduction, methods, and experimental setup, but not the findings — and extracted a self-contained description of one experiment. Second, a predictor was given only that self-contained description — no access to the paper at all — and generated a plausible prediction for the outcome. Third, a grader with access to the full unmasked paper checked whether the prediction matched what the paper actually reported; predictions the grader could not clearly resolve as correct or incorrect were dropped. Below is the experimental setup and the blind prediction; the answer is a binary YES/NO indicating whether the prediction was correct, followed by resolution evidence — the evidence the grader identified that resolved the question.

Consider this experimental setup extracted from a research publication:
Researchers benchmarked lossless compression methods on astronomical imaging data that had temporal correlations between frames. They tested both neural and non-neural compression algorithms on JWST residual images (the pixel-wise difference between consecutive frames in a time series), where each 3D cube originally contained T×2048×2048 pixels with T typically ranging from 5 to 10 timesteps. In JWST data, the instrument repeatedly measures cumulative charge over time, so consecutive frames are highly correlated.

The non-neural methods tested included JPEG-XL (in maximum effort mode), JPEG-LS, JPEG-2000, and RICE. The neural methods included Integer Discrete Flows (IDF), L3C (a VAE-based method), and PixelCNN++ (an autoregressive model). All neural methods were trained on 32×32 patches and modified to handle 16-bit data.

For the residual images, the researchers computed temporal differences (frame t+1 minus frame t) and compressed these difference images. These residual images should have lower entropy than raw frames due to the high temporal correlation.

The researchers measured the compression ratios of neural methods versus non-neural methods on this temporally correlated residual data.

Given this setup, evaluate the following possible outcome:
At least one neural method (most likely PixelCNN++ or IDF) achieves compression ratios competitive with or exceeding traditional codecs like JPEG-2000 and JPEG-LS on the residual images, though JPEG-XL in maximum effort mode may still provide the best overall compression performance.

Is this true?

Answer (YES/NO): YES